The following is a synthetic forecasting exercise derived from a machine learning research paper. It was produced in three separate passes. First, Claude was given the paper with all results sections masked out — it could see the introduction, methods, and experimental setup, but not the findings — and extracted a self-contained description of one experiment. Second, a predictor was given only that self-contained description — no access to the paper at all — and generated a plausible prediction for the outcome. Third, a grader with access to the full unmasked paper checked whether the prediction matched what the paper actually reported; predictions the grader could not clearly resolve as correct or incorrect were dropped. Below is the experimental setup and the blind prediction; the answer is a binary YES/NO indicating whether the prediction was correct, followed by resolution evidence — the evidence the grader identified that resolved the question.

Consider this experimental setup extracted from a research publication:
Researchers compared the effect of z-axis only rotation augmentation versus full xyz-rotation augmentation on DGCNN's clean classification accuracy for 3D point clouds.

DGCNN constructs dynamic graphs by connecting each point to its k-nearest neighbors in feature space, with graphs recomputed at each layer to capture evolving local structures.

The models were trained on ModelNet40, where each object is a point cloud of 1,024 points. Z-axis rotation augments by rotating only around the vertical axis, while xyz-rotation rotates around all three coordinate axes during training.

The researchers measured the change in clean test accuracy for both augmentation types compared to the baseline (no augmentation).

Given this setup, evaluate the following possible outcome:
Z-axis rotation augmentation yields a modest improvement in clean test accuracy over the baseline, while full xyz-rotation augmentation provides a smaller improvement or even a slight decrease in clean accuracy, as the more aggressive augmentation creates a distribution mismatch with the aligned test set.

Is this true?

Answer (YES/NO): YES